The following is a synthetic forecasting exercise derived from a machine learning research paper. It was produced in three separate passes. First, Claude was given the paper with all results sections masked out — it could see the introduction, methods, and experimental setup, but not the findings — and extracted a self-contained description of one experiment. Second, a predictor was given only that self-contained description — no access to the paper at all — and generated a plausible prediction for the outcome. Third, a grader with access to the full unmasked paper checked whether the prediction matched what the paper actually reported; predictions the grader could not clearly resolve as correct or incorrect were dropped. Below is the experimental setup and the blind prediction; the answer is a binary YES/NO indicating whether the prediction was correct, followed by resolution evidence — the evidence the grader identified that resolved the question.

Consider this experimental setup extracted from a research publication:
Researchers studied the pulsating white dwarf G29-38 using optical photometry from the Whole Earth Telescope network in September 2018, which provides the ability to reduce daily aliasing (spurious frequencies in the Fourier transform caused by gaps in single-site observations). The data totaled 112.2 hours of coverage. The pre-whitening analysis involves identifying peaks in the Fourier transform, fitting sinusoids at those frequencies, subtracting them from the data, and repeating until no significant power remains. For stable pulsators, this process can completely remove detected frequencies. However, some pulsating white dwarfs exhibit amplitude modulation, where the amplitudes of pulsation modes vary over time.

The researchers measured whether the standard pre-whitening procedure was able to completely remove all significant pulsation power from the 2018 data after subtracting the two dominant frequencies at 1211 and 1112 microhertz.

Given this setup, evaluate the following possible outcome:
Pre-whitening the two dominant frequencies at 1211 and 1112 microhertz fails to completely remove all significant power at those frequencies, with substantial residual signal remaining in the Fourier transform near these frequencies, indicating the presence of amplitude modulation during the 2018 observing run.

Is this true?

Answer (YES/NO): YES